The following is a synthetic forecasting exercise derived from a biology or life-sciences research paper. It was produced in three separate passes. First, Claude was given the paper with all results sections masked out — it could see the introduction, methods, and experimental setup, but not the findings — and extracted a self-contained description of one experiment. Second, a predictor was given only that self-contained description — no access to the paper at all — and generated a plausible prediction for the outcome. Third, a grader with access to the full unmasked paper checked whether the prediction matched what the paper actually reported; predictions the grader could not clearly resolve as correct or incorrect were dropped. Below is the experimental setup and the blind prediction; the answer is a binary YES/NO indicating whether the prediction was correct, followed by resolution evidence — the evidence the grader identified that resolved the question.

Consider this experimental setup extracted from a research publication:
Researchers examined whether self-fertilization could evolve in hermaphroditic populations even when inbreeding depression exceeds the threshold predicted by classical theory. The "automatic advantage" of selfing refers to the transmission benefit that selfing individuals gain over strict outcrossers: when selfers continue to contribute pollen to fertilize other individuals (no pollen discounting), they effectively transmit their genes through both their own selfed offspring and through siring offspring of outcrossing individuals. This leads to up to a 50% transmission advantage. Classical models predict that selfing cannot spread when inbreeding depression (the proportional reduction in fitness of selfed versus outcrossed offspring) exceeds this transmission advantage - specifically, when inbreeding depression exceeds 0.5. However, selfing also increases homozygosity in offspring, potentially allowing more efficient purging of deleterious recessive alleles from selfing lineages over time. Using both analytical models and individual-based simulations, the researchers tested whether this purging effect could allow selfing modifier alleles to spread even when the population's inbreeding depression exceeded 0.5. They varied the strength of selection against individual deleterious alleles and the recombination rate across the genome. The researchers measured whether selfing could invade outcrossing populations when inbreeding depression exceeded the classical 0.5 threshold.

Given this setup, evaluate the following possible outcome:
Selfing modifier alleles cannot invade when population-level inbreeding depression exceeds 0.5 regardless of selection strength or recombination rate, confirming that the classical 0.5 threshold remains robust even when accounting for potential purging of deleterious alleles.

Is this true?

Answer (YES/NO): NO